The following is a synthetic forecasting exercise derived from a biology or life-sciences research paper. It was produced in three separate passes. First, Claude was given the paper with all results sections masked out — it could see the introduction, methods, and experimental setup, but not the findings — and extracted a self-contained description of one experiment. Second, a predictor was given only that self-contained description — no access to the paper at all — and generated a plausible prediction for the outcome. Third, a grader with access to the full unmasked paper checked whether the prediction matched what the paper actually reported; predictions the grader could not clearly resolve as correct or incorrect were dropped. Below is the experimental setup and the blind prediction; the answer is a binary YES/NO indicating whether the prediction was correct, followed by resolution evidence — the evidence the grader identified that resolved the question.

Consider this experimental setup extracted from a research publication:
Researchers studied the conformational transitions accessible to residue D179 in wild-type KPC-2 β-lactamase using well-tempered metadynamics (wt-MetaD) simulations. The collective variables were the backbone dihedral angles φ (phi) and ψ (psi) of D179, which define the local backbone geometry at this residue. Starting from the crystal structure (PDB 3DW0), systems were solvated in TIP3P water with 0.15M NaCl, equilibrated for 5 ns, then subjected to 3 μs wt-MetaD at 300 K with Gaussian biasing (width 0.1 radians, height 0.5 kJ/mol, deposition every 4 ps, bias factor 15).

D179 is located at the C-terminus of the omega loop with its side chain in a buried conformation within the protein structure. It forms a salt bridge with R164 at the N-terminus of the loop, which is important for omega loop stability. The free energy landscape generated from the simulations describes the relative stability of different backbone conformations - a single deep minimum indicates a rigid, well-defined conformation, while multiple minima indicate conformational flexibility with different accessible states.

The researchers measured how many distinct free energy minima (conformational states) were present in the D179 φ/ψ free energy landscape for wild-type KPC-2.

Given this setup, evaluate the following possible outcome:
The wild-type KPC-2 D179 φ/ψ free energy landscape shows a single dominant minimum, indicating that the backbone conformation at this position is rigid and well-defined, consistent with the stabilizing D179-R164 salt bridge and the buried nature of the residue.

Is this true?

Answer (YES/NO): YES